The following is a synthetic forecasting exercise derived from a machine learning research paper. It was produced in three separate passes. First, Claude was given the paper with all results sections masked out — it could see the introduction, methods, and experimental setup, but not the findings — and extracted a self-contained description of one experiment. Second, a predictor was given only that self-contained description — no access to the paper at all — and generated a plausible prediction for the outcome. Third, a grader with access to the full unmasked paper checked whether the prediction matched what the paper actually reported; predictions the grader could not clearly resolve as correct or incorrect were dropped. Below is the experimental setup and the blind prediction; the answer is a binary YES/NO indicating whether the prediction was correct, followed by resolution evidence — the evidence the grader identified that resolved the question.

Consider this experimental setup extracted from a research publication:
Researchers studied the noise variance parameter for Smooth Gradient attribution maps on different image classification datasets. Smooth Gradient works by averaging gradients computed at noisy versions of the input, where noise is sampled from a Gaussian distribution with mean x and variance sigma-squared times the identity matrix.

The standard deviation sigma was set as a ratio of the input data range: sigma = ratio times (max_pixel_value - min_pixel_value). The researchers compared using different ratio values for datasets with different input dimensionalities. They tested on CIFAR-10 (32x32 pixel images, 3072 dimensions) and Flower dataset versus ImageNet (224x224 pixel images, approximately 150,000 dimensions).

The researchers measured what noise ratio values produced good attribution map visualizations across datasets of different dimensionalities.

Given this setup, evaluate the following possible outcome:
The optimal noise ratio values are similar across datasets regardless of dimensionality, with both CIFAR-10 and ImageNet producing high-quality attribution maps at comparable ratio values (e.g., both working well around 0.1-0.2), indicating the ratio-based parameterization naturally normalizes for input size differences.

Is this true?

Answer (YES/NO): NO